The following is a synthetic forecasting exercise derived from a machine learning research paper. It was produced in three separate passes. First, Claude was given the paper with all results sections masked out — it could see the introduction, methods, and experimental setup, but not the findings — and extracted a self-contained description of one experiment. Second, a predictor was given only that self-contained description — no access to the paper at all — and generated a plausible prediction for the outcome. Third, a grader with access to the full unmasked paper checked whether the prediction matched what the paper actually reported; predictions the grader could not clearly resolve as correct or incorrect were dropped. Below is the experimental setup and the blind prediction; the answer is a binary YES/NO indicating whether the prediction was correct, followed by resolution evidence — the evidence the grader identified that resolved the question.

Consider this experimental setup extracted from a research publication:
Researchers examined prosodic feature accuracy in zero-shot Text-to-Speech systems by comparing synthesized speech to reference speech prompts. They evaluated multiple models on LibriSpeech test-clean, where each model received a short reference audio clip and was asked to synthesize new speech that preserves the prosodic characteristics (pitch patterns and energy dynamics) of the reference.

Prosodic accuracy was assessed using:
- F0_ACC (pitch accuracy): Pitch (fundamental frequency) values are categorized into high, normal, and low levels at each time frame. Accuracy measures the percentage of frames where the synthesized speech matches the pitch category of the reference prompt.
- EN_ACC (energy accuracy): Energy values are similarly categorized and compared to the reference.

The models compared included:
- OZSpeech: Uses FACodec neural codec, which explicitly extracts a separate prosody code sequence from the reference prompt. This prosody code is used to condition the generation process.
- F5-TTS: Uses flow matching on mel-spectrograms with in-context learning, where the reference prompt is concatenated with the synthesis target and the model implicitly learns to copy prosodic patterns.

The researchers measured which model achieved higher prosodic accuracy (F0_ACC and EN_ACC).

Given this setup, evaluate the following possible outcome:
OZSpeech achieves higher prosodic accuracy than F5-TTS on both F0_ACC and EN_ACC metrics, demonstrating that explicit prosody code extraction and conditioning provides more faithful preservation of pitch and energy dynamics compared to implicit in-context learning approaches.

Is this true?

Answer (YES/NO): NO